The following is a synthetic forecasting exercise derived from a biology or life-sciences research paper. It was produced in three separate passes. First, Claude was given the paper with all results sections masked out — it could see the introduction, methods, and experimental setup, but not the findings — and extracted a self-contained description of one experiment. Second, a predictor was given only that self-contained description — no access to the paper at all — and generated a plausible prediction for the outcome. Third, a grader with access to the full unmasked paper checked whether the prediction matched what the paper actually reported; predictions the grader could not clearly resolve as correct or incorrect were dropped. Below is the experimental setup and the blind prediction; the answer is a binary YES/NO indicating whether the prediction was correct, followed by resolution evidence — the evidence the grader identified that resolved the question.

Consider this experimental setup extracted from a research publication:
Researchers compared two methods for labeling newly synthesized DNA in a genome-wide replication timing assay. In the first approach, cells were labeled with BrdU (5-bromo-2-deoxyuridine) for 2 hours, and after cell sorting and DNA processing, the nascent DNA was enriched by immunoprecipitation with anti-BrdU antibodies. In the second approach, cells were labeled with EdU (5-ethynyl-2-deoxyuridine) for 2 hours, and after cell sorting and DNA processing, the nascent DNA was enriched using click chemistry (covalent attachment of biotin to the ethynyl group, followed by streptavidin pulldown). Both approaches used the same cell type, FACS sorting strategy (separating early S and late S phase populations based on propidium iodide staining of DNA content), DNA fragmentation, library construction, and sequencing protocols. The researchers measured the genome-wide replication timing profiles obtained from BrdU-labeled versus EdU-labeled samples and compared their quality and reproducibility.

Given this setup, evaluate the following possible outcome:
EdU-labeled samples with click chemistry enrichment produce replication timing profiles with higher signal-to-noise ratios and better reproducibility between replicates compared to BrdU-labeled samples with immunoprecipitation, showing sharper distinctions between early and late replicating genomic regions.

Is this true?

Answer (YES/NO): NO